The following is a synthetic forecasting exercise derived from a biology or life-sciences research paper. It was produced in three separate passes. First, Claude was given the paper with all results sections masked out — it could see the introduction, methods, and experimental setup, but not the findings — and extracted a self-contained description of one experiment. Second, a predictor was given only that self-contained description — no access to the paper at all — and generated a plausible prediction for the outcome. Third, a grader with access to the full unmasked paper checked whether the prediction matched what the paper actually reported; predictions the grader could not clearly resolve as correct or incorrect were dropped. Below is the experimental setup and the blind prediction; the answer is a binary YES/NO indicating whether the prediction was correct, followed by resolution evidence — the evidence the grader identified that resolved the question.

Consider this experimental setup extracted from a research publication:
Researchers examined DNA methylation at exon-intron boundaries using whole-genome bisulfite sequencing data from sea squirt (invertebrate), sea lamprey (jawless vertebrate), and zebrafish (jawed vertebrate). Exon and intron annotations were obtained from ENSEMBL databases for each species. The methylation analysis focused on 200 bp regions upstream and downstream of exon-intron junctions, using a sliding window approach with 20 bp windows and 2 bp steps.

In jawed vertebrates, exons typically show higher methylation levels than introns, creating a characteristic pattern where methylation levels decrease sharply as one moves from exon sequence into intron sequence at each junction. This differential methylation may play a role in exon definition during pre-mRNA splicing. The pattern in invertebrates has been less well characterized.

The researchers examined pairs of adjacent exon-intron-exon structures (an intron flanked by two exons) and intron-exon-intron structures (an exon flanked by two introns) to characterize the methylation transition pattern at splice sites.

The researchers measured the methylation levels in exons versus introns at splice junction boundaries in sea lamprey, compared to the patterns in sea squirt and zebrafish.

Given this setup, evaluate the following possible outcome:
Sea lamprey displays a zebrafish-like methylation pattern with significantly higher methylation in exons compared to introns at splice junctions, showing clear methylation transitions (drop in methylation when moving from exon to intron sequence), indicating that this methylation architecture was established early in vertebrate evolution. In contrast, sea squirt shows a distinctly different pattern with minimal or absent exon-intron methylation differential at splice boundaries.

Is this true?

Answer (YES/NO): NO